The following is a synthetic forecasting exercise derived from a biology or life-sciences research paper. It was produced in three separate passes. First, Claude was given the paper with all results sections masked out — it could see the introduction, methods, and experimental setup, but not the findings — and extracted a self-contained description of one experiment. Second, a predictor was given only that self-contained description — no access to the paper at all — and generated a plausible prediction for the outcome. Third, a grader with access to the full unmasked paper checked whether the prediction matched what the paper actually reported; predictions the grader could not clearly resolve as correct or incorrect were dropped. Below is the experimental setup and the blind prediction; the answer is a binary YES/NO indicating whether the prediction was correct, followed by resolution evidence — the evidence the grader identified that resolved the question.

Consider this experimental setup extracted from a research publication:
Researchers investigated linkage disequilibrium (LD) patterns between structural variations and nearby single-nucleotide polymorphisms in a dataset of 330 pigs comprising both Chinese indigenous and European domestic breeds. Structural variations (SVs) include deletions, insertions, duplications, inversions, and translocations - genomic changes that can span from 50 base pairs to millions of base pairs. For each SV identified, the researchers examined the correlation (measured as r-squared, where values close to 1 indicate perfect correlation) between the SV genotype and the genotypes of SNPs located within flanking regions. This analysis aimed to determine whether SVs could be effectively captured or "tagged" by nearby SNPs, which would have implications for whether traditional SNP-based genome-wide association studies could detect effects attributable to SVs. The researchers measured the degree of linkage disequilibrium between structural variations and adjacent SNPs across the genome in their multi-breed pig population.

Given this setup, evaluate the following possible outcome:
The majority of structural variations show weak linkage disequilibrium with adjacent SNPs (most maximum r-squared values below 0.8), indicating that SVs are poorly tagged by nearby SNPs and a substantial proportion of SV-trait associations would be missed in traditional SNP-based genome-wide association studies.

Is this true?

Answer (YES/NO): YES